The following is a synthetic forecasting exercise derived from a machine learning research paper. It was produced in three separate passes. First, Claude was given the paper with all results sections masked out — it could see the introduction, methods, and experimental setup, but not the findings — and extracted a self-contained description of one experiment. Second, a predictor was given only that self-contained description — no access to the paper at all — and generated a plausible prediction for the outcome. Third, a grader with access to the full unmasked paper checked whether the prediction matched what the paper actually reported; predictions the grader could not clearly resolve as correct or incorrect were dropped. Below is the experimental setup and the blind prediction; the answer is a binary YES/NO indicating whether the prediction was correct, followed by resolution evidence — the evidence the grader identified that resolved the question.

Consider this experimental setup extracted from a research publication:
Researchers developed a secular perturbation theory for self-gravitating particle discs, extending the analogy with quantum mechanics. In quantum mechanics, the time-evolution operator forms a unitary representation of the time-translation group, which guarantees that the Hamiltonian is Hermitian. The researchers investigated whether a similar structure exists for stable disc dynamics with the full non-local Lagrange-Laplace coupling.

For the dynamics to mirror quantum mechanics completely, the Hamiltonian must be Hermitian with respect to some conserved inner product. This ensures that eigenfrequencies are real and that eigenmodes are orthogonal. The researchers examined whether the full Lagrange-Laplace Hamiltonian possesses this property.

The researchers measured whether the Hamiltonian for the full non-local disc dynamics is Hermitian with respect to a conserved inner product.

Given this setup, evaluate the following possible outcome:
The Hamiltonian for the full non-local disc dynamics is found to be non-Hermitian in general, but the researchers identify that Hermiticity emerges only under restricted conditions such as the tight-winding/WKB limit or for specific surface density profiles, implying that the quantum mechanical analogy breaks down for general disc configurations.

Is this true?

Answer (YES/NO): NO